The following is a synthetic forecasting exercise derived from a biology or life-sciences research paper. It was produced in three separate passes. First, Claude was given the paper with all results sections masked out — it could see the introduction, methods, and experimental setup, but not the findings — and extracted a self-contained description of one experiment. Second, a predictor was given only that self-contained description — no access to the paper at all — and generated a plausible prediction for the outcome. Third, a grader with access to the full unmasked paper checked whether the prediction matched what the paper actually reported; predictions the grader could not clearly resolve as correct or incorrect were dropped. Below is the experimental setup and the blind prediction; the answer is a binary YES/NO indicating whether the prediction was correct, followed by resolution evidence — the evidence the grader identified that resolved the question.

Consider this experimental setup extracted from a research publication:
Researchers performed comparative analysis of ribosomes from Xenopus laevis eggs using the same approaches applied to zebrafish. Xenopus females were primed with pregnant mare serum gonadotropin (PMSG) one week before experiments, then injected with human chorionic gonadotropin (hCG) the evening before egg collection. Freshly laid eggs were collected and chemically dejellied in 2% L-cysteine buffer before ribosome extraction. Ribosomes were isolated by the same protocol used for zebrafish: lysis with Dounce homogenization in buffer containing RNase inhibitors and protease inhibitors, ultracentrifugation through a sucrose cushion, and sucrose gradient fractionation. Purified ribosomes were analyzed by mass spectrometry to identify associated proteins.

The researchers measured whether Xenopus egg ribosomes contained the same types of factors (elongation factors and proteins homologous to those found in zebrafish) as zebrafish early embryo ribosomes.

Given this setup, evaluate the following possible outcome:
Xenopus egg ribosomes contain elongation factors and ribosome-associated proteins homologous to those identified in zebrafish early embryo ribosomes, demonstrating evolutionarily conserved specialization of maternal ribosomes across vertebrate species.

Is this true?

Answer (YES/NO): YES